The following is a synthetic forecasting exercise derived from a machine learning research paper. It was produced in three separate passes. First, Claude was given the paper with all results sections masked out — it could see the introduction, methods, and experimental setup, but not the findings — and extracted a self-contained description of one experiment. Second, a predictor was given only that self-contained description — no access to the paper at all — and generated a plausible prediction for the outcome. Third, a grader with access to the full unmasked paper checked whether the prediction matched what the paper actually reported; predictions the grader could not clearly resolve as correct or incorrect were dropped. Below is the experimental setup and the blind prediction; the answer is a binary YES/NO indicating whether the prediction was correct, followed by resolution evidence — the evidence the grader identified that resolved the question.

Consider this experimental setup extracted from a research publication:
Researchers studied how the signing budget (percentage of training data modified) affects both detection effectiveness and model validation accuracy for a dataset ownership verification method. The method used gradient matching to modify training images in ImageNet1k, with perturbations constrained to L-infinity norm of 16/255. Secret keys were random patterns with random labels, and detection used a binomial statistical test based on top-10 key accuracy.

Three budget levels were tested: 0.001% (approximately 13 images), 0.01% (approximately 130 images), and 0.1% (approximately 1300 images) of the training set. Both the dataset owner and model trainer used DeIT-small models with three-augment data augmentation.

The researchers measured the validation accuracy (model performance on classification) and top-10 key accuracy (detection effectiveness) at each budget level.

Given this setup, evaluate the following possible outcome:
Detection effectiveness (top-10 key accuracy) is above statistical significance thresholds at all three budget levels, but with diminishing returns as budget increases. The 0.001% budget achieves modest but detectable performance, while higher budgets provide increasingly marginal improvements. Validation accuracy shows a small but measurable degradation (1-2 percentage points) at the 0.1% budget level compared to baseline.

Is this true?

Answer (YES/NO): NO